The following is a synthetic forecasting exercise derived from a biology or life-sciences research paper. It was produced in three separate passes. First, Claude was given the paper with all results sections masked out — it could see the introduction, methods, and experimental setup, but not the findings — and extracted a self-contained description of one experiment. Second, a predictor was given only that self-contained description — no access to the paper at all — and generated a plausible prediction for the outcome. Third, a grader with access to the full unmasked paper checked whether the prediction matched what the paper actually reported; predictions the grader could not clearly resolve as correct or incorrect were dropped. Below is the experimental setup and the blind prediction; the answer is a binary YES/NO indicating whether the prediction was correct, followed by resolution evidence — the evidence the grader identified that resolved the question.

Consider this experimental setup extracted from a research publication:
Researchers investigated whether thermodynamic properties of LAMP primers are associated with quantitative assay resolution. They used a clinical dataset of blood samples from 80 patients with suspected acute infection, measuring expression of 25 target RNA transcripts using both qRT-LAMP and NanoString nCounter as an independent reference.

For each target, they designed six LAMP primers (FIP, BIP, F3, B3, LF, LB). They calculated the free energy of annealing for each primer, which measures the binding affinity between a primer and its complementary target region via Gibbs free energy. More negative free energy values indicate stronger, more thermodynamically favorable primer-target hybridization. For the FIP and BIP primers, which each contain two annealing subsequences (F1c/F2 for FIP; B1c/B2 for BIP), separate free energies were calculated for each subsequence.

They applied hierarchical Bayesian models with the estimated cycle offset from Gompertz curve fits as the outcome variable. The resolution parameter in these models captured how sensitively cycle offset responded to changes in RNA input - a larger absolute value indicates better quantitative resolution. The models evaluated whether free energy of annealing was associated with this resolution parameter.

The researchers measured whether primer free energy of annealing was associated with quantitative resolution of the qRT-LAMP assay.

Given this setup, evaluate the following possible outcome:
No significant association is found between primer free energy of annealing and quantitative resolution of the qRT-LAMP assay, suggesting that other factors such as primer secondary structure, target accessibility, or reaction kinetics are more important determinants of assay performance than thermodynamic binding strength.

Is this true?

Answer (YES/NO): NO